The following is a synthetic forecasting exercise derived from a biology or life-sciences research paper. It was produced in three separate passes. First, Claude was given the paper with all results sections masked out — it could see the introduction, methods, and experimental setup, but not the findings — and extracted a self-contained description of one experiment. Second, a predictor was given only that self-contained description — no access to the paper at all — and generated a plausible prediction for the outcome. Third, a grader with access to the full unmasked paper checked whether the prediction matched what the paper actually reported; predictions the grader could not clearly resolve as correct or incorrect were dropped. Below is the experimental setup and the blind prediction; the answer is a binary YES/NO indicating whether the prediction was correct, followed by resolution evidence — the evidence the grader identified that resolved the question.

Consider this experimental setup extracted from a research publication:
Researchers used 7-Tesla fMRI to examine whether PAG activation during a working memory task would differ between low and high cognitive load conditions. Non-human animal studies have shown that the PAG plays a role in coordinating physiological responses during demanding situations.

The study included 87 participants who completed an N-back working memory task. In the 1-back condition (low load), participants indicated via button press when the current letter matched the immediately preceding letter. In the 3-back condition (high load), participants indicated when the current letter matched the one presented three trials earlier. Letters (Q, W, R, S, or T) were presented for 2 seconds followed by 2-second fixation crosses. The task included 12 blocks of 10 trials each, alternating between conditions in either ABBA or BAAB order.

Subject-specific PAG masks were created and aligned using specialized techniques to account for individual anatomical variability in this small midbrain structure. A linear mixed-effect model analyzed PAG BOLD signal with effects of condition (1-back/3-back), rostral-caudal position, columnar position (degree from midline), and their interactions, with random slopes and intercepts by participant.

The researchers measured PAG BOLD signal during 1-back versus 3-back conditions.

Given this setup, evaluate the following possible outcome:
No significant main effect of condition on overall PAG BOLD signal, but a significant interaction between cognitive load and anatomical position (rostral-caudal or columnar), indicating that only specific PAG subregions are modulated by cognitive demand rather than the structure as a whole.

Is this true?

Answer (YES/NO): NO